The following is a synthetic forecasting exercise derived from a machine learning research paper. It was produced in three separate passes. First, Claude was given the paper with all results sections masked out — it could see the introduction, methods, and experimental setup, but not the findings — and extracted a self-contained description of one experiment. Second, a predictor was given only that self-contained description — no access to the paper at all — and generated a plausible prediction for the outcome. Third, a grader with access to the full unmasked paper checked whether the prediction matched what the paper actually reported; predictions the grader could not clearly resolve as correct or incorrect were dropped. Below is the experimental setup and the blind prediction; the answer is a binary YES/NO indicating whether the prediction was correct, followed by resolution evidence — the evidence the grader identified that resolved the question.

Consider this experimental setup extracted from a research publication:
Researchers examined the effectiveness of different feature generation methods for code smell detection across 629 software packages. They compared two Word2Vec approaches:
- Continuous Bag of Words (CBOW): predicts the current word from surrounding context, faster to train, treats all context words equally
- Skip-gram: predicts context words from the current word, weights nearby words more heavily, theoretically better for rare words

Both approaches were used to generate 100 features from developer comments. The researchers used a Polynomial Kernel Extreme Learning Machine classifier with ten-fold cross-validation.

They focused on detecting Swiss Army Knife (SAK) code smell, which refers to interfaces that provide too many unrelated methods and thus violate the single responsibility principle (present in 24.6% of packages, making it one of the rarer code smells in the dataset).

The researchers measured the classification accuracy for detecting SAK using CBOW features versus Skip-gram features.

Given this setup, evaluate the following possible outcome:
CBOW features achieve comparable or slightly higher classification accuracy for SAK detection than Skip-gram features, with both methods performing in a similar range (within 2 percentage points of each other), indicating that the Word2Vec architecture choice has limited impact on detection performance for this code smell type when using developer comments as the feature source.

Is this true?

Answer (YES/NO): YES